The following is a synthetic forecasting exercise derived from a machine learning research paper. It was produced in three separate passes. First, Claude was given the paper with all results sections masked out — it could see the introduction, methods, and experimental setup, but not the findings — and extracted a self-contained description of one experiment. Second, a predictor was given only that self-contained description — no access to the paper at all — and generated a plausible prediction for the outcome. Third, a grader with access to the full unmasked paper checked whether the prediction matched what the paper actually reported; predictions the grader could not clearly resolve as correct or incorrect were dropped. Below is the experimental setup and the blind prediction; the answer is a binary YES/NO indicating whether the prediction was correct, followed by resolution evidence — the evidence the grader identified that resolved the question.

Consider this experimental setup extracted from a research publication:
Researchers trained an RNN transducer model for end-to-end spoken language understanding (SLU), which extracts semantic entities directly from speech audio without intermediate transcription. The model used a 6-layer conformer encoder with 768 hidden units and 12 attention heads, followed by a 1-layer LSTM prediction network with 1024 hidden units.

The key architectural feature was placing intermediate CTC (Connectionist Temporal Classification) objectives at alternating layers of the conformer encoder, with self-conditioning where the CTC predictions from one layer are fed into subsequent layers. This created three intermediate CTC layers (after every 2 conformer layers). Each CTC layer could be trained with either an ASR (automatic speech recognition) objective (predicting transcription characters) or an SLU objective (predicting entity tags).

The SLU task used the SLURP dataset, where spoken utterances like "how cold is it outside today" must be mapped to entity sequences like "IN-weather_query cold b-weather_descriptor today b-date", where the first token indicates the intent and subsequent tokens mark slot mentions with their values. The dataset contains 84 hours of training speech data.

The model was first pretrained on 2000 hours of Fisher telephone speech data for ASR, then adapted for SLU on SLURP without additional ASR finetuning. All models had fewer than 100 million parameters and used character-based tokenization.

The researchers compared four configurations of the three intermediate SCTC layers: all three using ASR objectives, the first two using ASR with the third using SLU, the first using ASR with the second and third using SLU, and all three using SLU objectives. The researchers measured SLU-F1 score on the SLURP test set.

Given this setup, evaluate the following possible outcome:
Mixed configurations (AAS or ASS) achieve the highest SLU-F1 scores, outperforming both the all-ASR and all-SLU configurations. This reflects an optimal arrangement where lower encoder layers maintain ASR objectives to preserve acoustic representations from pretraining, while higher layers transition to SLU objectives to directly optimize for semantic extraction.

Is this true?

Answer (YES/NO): NO